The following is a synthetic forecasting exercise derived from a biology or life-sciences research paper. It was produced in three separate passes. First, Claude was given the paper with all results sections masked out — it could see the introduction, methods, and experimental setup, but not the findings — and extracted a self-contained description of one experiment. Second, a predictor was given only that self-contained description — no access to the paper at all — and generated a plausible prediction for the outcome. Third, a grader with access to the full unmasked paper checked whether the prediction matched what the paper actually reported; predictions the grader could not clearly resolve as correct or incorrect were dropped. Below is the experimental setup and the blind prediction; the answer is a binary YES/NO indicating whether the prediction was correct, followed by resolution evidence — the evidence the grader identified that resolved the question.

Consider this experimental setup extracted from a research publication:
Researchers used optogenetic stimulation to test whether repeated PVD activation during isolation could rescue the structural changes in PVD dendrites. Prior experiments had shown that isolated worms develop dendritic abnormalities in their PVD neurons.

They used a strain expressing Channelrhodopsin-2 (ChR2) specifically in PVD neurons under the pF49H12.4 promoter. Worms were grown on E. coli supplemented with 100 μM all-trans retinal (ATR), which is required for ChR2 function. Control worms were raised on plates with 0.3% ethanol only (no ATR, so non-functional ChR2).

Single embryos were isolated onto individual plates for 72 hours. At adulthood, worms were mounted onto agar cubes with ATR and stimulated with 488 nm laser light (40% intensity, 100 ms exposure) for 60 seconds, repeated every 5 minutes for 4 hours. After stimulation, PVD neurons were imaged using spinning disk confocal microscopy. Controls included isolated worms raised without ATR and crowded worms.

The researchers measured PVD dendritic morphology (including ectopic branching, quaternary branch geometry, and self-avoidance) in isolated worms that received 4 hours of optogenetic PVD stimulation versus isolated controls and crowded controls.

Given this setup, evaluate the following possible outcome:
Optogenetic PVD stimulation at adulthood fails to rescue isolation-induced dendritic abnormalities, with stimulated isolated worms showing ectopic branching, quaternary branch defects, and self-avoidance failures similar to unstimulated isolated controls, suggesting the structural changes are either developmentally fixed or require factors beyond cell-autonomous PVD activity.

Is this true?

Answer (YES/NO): YES